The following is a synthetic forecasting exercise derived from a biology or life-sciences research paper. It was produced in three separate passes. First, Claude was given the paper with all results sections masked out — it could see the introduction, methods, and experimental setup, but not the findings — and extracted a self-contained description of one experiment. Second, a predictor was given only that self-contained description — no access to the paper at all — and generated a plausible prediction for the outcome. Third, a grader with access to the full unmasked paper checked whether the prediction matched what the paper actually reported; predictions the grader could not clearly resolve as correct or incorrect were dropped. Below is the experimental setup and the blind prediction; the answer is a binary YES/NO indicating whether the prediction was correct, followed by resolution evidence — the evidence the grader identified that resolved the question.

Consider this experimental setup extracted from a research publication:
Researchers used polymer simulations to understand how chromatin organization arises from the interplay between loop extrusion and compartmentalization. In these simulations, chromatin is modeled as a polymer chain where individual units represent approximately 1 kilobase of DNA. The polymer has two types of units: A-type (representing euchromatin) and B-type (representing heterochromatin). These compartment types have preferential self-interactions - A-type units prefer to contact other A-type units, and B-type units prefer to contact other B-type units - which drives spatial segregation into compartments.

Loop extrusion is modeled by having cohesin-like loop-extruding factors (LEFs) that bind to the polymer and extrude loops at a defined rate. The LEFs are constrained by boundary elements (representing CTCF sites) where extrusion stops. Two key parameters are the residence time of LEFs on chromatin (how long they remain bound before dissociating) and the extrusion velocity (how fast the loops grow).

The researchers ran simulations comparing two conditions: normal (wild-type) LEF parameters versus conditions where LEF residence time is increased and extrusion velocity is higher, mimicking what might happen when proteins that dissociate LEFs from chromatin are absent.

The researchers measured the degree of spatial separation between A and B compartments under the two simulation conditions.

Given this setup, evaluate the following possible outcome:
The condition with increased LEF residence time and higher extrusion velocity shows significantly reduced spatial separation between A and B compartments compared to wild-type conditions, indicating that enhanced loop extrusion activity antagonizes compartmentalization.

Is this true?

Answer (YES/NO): YES